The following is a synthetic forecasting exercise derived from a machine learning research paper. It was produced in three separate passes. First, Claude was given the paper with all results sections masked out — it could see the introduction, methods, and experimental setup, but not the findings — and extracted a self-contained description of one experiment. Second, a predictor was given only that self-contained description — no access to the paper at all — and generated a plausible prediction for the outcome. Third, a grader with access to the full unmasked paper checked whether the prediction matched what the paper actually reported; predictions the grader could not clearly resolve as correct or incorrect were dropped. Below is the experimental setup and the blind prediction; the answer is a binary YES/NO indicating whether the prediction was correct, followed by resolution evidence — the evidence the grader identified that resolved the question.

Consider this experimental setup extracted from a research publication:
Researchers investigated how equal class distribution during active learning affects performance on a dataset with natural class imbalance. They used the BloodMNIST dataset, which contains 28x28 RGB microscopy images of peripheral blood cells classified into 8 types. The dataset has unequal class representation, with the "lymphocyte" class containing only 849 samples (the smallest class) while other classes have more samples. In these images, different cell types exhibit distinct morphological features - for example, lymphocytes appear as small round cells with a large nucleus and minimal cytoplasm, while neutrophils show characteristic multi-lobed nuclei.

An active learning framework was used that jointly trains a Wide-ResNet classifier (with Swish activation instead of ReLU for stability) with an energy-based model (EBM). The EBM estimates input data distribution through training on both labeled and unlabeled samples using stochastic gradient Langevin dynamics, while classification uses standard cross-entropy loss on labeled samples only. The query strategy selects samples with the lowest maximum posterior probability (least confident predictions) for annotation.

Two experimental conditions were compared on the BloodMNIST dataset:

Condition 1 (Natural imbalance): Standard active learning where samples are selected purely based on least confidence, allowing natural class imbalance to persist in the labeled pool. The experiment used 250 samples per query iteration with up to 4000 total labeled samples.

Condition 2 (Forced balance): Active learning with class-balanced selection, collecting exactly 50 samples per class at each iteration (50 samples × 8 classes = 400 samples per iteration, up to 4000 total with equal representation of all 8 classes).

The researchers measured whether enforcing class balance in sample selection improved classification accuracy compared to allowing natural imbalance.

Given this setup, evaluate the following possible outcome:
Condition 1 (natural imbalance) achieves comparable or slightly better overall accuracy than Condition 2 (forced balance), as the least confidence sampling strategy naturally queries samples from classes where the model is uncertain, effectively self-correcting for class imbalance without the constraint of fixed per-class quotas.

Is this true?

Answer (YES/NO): YES